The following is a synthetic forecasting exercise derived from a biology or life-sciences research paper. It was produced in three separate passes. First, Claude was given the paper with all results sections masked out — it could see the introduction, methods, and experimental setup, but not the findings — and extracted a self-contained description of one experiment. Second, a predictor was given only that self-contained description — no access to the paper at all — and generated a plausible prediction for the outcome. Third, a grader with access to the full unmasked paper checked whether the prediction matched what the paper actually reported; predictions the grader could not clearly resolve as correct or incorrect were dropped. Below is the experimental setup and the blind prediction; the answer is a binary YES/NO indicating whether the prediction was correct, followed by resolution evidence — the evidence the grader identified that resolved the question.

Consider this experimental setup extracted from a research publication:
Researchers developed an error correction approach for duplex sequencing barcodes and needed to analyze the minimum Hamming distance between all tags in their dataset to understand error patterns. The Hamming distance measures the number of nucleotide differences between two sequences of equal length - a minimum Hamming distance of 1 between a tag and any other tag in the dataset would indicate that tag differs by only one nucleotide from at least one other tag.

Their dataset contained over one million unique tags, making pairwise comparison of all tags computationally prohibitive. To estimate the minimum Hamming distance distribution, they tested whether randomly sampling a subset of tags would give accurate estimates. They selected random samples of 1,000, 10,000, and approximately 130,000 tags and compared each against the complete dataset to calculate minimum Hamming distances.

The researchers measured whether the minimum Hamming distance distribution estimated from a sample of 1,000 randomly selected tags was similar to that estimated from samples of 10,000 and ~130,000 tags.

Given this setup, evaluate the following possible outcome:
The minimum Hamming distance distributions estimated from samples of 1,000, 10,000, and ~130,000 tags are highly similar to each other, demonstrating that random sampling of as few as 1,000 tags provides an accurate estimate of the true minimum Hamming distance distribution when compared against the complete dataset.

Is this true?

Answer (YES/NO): YES